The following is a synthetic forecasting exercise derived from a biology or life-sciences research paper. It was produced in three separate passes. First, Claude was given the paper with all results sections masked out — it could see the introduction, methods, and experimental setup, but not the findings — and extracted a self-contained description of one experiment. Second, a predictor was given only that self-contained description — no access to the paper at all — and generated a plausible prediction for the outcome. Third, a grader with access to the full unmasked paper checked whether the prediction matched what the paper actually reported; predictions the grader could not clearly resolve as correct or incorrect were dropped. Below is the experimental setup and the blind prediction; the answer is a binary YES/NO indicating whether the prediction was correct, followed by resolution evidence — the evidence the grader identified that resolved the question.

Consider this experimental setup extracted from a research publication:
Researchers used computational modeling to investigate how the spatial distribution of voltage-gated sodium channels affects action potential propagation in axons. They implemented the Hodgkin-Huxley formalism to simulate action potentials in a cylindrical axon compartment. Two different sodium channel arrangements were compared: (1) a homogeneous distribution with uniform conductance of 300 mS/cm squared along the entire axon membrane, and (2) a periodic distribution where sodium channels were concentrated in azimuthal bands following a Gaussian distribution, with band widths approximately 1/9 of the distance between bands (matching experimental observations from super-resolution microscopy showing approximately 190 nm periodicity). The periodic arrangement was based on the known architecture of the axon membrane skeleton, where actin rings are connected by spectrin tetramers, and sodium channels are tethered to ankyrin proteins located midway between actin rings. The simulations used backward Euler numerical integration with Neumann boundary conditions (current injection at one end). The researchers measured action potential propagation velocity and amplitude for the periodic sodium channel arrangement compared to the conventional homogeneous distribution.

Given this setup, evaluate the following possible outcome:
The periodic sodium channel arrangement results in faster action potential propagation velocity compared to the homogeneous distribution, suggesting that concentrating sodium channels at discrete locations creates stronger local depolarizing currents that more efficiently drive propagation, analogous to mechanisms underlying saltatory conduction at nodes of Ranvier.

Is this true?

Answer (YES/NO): NO